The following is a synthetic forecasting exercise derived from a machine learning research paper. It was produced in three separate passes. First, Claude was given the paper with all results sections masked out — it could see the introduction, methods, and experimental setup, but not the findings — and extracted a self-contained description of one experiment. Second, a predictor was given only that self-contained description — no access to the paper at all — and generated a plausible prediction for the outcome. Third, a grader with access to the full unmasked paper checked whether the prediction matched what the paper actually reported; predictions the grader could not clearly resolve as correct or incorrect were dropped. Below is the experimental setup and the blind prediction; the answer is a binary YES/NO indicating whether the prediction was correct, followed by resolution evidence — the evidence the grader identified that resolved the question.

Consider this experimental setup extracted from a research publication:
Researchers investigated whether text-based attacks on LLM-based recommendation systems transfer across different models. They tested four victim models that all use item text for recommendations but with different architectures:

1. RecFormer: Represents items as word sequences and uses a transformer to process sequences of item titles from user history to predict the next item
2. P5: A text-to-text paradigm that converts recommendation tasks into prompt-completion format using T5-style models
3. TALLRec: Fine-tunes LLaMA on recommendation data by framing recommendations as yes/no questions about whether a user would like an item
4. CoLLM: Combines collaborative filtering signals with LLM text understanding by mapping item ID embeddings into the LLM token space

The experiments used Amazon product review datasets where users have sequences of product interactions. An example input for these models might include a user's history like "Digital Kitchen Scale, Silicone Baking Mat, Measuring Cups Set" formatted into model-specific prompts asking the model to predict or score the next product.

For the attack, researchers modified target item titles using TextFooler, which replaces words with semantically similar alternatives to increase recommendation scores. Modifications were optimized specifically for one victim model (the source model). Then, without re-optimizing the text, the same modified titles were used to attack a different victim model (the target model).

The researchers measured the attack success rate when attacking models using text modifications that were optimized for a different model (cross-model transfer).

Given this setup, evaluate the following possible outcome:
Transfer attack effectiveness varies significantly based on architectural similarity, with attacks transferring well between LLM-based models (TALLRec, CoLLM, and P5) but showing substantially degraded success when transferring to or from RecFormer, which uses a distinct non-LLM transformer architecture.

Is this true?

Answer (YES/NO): NO